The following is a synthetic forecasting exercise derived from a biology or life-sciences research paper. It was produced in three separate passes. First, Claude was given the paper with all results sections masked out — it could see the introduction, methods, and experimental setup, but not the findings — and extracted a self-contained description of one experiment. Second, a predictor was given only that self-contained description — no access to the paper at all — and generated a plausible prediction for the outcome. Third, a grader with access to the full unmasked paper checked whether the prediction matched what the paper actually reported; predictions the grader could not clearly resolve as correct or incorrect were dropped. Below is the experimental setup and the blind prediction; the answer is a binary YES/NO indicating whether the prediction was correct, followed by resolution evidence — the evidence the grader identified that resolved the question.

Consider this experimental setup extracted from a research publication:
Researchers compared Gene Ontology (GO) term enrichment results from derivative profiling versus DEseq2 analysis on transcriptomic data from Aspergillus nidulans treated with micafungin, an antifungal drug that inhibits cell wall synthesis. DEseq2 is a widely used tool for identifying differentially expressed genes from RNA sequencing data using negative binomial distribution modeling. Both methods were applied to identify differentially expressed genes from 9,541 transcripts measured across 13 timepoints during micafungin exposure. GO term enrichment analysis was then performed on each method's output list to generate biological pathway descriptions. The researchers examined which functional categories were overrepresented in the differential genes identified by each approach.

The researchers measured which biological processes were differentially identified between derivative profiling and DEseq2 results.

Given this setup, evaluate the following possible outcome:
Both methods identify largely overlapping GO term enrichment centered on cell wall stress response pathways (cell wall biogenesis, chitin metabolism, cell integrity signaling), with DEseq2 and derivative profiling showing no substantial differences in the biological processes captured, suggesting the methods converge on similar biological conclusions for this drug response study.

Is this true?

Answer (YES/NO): NO